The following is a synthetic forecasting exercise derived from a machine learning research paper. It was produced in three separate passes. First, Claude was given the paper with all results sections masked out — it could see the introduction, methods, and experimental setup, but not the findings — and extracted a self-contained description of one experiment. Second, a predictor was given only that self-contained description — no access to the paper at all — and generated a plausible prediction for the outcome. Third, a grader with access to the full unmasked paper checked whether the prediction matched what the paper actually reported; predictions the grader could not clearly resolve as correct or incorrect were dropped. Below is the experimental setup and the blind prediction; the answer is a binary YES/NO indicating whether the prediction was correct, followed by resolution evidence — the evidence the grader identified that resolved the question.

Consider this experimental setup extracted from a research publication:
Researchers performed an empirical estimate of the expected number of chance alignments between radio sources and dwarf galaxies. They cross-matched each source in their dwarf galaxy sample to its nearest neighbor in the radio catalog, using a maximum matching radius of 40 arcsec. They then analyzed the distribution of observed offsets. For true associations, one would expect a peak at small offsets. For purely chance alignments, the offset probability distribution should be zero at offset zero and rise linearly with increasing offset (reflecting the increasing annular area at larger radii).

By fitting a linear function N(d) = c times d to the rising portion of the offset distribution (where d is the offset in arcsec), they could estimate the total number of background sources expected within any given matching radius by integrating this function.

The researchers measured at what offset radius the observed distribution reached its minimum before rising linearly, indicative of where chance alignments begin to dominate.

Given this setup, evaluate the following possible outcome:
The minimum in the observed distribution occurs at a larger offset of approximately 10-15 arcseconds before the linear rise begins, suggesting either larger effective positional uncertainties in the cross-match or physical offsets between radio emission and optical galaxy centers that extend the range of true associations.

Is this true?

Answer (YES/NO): NO